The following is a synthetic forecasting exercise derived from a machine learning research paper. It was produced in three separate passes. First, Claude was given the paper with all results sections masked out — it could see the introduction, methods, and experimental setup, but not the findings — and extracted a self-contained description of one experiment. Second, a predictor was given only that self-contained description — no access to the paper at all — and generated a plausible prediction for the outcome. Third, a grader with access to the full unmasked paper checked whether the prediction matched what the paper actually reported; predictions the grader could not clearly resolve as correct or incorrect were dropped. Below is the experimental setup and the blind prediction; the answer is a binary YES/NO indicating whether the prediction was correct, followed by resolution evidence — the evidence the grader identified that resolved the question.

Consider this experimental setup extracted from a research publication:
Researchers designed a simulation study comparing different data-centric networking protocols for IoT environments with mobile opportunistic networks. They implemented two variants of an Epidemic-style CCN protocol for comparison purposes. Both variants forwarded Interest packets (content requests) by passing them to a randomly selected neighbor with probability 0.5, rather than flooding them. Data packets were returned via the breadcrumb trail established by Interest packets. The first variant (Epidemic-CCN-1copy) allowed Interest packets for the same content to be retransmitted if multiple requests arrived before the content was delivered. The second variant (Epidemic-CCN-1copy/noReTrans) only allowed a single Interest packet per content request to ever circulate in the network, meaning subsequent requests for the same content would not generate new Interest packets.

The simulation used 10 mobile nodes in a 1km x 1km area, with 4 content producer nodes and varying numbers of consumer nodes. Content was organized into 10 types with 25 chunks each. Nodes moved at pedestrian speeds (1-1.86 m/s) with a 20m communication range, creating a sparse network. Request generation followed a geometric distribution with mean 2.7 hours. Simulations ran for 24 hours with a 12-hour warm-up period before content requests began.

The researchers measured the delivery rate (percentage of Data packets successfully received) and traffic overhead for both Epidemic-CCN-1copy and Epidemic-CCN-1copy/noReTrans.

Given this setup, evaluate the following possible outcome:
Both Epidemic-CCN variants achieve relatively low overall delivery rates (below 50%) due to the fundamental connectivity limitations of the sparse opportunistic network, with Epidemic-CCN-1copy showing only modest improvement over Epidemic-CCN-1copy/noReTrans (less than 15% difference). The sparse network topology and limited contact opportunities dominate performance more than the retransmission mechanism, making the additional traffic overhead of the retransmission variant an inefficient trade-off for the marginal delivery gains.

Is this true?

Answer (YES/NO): NO